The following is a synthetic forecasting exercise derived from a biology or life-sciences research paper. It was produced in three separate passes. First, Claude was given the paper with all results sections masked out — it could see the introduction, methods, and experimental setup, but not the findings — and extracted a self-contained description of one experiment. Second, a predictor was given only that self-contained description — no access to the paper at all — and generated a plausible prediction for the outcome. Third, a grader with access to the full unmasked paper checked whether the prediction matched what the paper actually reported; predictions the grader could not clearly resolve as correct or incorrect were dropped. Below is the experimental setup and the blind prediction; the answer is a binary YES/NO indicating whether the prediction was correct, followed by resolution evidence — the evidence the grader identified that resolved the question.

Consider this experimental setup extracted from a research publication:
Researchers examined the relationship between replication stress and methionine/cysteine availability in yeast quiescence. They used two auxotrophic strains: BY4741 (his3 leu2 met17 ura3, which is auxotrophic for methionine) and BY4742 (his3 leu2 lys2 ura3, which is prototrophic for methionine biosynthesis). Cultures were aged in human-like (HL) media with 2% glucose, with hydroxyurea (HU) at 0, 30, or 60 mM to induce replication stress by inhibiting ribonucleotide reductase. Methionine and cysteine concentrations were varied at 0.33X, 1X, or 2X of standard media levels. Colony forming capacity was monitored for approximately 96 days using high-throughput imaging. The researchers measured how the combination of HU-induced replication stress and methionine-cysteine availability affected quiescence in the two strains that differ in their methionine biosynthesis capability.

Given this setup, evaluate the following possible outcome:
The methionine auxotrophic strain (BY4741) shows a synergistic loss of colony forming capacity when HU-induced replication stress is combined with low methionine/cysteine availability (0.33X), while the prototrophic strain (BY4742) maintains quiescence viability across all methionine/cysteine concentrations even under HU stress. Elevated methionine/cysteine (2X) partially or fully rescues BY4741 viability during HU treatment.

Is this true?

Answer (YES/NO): NO